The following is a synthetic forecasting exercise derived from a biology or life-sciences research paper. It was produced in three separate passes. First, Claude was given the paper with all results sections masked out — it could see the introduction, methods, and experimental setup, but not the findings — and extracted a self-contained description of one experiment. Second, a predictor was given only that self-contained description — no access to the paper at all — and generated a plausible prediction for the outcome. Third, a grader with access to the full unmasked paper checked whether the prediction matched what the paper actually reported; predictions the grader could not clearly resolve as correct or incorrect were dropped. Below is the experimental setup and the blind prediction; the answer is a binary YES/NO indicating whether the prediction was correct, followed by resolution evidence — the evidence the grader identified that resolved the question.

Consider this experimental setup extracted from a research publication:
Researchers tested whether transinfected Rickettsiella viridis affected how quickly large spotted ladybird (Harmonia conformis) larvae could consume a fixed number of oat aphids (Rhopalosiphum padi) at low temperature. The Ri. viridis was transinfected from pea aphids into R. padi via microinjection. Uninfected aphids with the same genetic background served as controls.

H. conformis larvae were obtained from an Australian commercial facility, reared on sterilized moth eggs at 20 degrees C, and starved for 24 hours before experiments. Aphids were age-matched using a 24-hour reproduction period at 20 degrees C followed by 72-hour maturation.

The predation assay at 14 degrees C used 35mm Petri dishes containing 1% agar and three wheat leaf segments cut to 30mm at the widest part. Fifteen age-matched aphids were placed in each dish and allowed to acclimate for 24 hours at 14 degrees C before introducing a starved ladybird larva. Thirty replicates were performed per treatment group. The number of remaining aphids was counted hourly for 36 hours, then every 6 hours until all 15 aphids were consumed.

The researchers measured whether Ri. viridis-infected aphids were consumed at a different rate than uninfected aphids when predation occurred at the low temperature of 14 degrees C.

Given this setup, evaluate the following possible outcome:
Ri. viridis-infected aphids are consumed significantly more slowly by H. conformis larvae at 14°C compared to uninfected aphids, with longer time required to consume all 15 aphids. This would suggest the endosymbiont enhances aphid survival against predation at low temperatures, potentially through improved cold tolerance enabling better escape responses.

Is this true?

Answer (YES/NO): YES